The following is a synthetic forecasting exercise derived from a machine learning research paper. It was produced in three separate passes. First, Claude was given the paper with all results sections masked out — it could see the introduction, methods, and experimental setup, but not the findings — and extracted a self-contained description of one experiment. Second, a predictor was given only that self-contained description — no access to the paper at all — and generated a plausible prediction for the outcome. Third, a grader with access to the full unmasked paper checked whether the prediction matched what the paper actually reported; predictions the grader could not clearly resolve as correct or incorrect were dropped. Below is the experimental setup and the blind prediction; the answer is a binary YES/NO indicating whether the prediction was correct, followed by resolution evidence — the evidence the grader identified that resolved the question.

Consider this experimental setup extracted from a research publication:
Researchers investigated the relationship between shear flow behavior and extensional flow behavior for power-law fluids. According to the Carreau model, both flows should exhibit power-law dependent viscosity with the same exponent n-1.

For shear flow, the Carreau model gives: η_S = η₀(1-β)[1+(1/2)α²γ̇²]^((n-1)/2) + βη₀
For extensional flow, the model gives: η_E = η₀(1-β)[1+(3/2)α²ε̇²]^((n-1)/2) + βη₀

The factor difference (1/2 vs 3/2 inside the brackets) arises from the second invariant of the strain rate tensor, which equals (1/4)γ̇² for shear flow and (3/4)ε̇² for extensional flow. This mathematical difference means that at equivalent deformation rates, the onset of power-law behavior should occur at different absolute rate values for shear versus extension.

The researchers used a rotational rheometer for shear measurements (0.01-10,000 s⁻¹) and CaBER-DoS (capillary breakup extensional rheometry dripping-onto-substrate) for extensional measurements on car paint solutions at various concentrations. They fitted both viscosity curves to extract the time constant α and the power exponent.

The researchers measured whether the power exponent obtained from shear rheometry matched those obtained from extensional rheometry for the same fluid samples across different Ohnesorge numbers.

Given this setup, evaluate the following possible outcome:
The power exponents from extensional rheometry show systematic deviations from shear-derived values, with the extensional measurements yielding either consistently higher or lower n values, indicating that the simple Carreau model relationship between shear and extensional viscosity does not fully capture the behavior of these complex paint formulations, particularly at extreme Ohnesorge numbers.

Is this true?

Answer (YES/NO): NO